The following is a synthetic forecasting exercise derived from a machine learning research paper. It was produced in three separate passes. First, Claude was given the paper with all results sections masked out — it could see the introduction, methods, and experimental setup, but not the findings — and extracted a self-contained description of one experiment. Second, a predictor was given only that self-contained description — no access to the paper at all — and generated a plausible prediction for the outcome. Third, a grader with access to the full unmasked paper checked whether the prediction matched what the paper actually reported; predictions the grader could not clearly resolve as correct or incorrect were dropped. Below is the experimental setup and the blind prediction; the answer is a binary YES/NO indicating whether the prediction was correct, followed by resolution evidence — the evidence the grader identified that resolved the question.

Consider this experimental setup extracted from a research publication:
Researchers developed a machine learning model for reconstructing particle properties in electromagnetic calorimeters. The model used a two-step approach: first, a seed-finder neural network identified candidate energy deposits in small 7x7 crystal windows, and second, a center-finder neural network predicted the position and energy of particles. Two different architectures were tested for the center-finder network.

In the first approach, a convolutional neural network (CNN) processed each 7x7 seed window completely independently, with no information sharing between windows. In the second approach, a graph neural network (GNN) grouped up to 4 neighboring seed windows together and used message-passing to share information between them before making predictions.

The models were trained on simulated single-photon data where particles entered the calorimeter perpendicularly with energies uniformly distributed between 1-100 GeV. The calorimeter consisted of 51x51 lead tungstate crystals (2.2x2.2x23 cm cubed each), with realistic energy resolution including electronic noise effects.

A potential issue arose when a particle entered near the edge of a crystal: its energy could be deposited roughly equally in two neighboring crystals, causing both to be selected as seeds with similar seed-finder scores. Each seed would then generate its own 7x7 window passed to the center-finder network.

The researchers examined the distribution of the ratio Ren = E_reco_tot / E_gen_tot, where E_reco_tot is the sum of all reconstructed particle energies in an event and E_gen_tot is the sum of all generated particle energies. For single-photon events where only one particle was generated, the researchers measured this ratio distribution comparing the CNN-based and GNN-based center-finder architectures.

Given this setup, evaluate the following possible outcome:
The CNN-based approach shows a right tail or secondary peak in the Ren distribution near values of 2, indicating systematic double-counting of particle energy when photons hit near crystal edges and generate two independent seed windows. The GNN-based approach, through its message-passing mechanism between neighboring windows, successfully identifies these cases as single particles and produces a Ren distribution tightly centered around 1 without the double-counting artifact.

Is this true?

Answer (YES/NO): YES